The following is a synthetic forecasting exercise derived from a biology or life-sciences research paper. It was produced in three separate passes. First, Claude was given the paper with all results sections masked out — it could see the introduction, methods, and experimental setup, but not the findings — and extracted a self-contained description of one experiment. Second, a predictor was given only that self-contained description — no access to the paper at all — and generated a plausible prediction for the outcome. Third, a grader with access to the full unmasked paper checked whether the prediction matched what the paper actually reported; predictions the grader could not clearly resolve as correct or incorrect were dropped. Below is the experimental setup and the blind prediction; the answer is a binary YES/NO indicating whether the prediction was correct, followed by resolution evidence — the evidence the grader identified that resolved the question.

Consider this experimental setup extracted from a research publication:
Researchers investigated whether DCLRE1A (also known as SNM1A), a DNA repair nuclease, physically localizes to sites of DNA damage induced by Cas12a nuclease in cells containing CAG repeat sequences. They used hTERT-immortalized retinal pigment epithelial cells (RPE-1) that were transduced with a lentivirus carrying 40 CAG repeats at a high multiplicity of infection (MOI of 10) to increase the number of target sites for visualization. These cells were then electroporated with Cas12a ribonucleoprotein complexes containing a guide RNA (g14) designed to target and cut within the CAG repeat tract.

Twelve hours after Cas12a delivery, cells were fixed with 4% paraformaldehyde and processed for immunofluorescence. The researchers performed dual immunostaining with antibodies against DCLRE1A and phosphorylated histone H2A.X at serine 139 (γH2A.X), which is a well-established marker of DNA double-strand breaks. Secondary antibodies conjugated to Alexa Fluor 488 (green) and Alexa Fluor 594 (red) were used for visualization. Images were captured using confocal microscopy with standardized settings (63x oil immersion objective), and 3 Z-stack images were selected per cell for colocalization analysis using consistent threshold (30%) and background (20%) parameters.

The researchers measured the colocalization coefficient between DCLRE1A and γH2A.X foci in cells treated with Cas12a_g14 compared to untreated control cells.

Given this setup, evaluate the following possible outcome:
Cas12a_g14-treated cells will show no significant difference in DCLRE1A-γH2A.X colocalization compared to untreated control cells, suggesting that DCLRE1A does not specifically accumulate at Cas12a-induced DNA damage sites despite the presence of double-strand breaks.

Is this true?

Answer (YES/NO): NO